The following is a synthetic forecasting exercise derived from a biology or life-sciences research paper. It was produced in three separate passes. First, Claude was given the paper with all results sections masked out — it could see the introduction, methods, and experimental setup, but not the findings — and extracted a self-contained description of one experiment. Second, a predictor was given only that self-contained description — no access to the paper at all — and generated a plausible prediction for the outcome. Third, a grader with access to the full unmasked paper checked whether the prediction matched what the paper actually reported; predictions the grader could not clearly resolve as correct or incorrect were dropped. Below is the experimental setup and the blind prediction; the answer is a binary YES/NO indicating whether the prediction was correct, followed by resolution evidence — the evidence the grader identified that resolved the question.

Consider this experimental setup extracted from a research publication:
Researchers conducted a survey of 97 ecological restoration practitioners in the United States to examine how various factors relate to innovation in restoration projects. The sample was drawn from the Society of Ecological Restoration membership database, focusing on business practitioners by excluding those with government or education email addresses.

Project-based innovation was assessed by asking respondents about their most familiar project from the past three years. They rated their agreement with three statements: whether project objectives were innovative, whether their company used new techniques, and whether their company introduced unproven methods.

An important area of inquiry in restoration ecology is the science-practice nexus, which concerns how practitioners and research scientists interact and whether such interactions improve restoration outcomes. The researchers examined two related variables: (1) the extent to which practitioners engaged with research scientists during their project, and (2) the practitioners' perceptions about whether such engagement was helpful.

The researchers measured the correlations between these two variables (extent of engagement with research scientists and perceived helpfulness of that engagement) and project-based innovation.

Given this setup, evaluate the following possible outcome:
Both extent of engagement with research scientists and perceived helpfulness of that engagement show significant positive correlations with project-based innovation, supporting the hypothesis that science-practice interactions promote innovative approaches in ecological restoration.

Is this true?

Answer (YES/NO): YES